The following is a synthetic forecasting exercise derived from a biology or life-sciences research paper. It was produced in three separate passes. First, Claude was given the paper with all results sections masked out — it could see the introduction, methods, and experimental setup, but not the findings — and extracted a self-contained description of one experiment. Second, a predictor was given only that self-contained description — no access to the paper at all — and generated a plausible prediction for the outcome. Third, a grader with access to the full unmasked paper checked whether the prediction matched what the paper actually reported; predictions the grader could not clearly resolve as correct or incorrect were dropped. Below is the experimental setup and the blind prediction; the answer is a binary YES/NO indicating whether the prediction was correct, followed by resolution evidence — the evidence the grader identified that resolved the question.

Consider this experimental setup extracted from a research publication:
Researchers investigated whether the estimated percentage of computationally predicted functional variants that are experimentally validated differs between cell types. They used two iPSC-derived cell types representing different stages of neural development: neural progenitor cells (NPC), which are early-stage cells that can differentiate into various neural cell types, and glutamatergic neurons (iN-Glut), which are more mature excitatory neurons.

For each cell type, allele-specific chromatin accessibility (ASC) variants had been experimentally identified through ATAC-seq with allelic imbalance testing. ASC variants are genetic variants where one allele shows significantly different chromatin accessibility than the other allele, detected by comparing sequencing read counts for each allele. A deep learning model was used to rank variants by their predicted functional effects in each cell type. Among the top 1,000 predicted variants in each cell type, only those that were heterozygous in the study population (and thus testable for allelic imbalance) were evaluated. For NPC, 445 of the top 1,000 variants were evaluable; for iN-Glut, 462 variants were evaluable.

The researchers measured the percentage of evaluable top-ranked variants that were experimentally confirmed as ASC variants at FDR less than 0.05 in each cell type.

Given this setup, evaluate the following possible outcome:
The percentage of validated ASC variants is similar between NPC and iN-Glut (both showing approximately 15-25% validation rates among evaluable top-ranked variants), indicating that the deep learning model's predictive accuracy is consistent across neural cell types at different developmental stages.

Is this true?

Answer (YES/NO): NO